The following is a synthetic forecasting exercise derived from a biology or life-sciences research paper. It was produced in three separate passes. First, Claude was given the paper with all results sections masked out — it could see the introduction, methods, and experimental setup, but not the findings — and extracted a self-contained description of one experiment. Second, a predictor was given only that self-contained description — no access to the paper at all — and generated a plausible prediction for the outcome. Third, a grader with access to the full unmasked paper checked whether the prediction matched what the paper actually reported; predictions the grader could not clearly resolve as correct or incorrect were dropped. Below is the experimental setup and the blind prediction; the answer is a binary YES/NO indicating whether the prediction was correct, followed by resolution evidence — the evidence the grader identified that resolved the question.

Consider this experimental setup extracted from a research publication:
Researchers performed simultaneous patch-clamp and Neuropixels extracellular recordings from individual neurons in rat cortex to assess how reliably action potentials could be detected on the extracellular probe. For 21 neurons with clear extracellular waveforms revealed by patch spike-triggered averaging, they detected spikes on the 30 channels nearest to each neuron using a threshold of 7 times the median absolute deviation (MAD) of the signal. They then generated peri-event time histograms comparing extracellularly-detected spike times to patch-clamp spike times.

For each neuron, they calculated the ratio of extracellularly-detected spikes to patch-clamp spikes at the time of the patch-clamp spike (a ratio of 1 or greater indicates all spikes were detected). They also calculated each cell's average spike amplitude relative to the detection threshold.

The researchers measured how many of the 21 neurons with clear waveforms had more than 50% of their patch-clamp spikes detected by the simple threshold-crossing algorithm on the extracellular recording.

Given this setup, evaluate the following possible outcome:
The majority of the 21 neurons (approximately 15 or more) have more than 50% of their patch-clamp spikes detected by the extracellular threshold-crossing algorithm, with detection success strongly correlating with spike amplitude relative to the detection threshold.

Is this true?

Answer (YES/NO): NO